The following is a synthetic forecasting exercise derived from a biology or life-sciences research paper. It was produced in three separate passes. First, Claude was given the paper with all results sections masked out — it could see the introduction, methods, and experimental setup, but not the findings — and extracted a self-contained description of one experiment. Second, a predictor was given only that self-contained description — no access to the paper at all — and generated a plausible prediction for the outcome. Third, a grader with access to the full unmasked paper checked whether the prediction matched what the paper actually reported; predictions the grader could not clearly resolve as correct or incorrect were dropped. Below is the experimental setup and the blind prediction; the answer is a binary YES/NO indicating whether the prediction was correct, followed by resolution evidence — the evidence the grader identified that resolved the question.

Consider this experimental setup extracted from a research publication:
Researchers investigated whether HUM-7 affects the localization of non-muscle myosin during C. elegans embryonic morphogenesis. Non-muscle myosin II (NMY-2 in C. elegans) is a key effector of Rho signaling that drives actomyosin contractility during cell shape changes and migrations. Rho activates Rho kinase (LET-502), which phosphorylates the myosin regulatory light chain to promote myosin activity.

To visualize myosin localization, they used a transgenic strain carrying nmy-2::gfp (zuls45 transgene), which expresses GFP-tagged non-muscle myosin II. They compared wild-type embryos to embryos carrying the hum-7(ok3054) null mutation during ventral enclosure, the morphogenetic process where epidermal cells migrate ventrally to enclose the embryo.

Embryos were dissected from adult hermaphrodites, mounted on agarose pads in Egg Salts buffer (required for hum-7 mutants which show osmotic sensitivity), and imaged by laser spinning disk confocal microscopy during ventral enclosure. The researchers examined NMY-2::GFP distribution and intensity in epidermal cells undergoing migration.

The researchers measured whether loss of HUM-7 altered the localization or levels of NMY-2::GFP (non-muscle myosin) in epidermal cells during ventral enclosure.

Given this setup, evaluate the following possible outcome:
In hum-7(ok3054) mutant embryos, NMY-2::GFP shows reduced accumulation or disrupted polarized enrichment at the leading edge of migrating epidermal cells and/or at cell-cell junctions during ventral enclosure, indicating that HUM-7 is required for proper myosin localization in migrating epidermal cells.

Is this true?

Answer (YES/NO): NO